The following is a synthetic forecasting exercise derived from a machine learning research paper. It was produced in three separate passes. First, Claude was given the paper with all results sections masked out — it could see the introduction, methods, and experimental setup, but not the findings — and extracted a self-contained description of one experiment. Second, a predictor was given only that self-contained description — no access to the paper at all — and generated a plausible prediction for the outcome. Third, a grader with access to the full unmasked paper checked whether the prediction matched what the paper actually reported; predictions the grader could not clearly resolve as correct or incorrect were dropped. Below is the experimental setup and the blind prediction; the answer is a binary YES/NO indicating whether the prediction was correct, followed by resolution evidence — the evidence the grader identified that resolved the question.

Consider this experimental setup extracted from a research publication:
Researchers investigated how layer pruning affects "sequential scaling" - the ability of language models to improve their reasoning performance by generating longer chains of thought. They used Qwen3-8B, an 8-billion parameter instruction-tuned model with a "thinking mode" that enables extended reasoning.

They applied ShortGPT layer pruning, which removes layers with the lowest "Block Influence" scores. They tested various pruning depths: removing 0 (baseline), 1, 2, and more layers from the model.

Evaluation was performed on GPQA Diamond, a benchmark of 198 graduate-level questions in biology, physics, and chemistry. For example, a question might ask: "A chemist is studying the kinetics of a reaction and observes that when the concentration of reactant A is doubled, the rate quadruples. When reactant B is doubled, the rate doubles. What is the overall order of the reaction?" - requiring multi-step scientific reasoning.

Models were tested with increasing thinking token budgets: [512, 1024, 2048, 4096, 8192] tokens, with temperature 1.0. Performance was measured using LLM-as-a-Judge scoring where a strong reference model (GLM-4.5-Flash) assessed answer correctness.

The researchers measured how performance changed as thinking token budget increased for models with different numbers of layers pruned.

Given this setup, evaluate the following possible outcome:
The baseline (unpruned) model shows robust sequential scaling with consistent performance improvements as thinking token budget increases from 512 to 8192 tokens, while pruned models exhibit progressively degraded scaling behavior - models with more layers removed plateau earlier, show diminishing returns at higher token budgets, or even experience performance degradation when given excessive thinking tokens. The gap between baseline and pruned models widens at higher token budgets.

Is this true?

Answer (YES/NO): NO